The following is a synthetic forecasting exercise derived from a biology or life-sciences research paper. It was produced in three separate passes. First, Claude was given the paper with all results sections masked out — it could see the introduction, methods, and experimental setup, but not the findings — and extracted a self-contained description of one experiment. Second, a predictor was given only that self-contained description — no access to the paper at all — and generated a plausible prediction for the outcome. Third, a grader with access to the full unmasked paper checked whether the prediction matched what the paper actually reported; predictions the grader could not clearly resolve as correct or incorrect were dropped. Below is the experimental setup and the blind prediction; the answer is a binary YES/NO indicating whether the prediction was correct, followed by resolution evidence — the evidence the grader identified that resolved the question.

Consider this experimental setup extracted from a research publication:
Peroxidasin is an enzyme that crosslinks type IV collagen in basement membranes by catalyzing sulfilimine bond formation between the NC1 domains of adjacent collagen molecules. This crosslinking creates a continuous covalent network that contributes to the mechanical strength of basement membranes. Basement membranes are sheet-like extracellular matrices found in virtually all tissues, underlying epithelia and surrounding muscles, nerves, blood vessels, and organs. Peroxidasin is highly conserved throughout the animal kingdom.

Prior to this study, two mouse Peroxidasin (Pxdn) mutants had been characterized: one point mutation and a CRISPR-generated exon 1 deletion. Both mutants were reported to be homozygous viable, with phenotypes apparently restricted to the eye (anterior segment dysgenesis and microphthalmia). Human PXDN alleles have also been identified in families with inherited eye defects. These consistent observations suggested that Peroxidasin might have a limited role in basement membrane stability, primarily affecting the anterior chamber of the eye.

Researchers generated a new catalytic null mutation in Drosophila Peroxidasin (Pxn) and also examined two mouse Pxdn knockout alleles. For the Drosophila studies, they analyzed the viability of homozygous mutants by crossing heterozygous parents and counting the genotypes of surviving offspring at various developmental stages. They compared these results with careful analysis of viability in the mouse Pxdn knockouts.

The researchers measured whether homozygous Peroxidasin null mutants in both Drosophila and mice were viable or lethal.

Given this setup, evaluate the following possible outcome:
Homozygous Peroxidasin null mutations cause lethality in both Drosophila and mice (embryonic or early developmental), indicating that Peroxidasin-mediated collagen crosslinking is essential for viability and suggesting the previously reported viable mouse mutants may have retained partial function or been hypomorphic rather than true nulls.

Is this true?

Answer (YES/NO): NO